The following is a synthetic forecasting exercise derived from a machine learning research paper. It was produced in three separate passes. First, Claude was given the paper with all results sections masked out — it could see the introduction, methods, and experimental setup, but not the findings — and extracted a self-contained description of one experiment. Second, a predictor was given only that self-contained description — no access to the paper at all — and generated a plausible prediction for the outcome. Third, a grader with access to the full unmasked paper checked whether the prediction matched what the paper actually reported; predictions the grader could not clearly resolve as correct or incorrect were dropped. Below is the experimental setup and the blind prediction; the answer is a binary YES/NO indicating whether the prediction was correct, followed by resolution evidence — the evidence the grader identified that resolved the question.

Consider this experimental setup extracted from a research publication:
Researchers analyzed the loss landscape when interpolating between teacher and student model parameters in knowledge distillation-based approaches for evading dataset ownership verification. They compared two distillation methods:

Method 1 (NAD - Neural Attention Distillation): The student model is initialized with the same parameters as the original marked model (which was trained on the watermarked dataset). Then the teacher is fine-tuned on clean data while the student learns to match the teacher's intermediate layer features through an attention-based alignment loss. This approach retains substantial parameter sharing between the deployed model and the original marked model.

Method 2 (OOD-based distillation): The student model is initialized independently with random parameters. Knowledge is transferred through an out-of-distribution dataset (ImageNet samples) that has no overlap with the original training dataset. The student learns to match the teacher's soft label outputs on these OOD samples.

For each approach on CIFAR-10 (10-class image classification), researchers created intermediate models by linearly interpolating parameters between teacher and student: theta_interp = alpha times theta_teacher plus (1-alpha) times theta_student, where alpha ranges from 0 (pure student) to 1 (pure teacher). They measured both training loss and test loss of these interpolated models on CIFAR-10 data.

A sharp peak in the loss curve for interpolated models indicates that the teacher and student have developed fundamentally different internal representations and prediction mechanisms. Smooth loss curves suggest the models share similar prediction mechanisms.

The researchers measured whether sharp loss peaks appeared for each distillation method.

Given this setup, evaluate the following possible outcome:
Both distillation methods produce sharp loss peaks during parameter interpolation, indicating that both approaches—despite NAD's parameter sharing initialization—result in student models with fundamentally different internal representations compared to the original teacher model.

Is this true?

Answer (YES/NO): NO